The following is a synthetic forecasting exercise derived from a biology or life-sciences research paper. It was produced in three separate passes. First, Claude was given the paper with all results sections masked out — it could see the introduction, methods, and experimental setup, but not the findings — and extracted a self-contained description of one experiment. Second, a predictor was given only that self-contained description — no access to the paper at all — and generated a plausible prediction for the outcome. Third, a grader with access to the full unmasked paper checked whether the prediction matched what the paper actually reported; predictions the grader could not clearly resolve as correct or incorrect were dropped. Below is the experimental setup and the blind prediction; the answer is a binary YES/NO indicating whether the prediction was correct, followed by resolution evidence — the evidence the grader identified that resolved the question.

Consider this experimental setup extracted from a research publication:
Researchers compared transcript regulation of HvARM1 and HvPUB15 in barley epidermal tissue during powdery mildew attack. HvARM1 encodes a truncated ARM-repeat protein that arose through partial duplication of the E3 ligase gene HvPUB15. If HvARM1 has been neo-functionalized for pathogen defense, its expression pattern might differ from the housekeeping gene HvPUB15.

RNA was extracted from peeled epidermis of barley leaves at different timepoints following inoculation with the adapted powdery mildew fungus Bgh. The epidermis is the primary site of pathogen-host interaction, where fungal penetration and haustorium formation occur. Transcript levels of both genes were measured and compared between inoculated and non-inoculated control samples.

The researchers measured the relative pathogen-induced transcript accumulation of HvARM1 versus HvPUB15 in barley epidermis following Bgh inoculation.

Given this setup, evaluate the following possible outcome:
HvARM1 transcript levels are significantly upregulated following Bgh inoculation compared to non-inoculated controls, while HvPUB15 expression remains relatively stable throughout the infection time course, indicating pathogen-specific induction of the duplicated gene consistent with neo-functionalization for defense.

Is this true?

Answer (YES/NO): YES